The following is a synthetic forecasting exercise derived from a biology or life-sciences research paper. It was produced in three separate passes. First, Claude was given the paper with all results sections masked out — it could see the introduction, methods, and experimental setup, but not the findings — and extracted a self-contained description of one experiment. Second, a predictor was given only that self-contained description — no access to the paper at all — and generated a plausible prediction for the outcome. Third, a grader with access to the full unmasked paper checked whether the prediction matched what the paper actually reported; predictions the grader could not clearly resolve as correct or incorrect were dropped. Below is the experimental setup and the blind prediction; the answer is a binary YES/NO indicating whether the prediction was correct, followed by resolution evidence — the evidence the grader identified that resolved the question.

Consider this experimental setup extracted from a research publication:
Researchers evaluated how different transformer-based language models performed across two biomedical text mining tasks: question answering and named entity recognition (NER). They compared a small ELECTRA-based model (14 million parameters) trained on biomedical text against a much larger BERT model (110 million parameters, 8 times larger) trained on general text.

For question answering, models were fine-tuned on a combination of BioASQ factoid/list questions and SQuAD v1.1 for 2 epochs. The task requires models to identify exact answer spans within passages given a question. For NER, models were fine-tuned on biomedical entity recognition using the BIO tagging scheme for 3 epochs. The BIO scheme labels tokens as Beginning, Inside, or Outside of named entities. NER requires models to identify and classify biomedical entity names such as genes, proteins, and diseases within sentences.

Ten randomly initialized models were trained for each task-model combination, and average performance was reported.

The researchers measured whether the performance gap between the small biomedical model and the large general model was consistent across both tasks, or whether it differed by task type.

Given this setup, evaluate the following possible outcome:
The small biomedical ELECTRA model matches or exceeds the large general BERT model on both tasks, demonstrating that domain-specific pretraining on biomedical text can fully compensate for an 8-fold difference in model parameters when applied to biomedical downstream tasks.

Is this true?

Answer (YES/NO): NO